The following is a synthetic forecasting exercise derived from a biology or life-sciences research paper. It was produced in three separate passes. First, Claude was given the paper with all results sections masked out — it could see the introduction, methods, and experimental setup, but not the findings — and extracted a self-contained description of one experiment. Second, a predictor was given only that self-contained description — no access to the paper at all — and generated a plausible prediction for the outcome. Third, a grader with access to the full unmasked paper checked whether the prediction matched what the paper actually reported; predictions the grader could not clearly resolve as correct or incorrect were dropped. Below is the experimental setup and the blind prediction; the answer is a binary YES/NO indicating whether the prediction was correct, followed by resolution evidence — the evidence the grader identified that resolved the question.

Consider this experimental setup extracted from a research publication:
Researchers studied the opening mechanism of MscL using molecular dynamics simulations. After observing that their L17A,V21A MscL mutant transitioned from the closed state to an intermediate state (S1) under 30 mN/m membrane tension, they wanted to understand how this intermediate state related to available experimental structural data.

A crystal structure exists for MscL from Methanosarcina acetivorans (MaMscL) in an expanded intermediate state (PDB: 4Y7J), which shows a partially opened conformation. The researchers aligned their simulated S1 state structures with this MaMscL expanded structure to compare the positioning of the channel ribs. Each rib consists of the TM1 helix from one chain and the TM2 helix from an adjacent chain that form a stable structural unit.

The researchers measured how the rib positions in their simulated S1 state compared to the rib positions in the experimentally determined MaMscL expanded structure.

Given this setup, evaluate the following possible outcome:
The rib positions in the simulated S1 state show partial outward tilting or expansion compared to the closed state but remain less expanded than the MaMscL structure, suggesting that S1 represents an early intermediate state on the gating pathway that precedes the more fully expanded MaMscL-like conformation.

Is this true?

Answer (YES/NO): NO